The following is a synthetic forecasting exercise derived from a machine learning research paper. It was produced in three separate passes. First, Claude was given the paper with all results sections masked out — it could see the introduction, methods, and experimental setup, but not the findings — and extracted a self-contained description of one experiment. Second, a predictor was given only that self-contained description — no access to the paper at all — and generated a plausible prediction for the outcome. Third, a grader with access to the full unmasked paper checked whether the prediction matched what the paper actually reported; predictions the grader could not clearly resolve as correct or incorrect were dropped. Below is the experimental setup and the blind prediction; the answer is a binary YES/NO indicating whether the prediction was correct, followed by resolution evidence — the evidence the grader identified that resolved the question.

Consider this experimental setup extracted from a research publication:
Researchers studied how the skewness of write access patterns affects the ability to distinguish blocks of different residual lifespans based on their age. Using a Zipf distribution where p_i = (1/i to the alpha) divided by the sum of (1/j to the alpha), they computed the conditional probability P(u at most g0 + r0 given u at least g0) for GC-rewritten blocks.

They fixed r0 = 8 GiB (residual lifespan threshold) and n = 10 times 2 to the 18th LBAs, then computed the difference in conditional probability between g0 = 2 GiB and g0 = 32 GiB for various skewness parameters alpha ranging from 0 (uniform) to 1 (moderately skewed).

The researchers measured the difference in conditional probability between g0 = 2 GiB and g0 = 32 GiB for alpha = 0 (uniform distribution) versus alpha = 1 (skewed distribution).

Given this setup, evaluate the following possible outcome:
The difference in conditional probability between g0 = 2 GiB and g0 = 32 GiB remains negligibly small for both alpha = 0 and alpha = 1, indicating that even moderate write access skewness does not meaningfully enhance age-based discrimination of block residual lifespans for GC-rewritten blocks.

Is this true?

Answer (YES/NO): NO